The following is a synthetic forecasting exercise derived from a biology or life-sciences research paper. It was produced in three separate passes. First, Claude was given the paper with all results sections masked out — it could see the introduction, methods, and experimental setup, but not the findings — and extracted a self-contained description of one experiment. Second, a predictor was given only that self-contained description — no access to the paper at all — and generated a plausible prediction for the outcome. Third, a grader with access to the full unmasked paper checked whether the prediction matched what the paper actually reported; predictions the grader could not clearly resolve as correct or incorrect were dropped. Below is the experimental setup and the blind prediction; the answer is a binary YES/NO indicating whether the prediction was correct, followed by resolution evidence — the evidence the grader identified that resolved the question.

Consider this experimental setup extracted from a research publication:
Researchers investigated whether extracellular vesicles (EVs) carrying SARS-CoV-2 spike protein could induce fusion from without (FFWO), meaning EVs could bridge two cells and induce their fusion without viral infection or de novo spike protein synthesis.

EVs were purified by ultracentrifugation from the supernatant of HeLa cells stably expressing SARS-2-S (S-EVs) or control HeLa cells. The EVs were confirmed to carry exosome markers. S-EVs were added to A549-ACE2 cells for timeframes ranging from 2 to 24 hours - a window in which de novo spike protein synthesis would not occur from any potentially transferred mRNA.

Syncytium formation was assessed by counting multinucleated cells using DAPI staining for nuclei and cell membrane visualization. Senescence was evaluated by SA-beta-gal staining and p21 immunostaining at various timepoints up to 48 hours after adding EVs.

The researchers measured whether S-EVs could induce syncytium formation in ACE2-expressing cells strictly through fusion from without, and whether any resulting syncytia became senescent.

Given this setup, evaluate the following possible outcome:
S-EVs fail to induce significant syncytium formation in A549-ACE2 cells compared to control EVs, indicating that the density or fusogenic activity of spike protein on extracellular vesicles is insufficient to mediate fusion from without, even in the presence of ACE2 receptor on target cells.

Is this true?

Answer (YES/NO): NO